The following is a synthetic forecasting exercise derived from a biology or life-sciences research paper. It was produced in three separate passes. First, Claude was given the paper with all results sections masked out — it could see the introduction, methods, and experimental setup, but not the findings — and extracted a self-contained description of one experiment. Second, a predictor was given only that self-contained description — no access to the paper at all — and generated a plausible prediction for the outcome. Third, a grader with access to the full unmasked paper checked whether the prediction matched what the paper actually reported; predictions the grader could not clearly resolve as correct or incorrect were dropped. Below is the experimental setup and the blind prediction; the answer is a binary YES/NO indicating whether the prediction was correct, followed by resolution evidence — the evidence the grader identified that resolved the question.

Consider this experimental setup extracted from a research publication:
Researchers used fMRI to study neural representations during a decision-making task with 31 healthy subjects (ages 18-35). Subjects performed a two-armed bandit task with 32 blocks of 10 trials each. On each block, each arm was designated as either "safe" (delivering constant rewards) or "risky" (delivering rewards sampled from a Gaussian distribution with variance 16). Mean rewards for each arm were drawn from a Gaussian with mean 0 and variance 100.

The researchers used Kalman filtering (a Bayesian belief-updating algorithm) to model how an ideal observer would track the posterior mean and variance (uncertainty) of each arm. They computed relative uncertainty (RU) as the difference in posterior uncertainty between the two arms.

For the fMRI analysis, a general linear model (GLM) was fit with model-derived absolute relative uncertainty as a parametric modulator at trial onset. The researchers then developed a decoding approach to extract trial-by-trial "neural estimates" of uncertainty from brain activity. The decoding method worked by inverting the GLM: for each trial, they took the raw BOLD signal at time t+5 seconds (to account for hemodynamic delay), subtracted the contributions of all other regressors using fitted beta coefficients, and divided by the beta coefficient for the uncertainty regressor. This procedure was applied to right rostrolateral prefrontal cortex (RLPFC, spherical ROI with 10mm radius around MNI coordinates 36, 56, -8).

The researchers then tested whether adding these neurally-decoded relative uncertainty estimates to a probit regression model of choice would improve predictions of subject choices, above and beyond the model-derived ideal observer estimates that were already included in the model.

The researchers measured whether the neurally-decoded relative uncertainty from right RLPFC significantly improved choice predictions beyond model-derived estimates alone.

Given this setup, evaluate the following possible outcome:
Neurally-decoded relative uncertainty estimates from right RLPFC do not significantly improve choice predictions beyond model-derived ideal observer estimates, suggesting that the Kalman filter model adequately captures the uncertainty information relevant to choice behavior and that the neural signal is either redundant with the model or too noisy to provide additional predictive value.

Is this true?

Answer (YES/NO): NO